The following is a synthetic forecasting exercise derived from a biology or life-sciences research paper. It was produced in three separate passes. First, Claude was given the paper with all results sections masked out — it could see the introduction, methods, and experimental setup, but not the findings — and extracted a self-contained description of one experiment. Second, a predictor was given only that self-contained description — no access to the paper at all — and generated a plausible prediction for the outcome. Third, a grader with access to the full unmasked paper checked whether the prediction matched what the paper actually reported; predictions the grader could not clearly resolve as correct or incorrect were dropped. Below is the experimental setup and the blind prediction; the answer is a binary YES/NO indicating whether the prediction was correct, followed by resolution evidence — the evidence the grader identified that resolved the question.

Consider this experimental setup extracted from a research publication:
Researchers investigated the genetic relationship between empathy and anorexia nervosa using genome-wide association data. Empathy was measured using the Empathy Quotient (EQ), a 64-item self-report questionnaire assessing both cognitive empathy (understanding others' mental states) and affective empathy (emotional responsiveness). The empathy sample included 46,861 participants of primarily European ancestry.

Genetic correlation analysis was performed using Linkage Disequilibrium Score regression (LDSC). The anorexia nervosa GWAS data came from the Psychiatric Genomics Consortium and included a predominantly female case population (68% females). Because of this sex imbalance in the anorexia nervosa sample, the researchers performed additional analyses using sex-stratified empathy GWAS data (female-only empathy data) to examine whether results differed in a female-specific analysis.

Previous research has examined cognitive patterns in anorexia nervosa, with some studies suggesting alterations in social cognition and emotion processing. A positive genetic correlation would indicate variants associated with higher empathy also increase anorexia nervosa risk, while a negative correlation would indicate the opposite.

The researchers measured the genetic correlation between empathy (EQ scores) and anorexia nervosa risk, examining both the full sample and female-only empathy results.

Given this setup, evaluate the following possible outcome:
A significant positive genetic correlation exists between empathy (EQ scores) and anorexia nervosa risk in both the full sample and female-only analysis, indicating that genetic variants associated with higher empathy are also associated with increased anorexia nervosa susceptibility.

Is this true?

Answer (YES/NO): YES